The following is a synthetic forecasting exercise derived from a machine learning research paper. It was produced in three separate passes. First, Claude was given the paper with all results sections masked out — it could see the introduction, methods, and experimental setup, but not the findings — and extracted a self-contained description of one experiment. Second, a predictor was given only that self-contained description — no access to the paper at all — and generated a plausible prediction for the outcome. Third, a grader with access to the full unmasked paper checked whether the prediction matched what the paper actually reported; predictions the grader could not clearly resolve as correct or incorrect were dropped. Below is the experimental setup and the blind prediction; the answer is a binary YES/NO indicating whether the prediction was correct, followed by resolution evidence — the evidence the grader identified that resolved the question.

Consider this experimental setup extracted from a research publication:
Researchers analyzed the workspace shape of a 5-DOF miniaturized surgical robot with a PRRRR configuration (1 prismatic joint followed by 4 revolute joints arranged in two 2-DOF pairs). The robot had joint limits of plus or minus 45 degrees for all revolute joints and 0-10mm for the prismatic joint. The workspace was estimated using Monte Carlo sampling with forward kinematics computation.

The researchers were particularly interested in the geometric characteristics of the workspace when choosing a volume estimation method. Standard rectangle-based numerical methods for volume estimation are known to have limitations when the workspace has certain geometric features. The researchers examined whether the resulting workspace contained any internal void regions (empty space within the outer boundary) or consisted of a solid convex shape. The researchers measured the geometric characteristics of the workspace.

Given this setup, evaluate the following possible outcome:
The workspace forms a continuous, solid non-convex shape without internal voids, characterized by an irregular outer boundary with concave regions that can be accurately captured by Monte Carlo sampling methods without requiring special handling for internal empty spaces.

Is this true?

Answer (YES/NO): NO